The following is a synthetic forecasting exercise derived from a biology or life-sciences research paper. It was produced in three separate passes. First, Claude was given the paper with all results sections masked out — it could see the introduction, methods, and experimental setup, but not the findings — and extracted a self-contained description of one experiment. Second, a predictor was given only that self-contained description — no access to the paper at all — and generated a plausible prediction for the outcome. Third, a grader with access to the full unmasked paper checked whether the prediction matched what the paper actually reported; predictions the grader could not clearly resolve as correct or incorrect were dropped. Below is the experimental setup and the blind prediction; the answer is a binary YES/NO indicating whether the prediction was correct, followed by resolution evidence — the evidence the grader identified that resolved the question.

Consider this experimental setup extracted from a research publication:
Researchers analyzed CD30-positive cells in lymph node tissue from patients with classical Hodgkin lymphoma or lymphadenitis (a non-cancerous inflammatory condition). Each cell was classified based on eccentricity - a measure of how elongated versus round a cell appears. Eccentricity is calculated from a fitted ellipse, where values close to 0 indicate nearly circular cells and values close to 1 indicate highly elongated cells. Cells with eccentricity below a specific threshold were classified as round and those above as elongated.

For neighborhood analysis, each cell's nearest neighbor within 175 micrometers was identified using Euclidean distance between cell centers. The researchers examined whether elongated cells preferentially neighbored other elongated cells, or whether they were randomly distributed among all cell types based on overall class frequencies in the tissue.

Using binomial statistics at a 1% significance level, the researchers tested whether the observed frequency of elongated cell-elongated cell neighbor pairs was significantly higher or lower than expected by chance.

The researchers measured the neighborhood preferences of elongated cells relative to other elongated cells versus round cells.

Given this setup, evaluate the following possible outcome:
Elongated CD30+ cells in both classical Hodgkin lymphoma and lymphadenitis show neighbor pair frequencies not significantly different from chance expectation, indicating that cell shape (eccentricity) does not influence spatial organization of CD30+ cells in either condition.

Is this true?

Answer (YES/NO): NO